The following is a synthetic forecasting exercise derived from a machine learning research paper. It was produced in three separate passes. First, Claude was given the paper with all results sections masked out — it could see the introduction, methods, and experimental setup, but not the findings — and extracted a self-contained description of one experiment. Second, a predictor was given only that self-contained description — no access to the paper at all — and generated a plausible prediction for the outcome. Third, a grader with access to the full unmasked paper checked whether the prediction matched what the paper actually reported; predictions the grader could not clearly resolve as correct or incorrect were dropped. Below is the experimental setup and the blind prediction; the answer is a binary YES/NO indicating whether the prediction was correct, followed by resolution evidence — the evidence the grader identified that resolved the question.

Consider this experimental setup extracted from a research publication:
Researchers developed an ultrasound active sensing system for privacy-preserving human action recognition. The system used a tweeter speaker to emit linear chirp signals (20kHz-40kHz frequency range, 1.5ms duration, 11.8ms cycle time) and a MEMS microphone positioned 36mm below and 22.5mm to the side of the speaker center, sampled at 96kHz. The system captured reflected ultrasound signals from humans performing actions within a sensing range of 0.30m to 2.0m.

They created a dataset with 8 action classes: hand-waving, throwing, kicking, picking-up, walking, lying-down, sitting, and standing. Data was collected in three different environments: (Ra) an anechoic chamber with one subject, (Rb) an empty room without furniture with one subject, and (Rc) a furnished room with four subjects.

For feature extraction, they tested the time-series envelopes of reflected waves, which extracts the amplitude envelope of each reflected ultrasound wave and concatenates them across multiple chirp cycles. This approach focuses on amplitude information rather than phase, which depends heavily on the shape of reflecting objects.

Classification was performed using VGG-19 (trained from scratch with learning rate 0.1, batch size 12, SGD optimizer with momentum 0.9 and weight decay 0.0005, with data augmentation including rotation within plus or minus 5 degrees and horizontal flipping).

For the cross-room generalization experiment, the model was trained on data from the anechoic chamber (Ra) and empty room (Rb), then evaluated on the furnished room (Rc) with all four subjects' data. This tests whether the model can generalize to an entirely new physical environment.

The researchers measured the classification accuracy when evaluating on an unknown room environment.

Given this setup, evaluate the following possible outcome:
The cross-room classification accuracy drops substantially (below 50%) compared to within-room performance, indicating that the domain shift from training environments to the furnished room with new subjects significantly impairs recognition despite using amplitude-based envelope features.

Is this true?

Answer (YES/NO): YES